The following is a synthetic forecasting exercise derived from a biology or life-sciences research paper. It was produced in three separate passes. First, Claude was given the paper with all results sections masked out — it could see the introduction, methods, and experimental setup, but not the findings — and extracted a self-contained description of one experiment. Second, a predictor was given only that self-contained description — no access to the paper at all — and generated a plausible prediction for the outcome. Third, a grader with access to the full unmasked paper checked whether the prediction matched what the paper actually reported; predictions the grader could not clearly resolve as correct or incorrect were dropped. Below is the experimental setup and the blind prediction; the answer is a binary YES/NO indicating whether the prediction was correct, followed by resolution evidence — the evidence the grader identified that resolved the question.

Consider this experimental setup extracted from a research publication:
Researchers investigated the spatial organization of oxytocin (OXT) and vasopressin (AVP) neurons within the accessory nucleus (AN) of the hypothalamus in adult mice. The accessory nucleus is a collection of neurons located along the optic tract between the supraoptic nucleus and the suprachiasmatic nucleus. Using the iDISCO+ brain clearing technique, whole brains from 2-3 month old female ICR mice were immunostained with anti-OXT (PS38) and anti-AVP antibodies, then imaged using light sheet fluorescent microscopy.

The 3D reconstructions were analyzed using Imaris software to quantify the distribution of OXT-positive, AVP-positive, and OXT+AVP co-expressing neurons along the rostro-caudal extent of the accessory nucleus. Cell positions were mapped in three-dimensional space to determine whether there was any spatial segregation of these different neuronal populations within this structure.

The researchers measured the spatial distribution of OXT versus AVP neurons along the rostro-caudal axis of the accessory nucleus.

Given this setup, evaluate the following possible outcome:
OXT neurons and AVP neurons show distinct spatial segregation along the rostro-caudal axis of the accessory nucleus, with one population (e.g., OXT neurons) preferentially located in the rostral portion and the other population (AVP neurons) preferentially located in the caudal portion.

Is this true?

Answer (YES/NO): YES